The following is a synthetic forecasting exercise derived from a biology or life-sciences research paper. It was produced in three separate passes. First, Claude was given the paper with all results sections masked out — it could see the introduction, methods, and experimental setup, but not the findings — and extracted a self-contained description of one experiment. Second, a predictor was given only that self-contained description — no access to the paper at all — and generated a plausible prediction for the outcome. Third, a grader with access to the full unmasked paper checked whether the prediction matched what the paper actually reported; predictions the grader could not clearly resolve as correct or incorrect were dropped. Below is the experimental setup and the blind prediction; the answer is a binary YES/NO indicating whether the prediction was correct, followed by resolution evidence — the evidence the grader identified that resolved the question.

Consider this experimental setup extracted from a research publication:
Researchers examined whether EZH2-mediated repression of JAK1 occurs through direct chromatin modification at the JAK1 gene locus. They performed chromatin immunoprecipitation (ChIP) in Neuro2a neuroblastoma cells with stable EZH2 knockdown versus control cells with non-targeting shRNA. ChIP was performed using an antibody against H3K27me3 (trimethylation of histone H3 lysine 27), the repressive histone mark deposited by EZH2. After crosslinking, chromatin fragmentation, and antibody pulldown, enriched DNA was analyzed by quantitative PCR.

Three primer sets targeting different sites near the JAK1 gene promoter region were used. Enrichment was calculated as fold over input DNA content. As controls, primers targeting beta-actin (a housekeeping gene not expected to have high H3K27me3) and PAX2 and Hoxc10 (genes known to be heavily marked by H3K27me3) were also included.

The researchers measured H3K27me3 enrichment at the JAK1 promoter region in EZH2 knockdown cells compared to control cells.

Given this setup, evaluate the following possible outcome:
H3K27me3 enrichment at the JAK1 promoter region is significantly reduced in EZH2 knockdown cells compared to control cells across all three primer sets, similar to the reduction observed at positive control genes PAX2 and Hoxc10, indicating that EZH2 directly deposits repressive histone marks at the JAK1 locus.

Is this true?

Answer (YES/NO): NO